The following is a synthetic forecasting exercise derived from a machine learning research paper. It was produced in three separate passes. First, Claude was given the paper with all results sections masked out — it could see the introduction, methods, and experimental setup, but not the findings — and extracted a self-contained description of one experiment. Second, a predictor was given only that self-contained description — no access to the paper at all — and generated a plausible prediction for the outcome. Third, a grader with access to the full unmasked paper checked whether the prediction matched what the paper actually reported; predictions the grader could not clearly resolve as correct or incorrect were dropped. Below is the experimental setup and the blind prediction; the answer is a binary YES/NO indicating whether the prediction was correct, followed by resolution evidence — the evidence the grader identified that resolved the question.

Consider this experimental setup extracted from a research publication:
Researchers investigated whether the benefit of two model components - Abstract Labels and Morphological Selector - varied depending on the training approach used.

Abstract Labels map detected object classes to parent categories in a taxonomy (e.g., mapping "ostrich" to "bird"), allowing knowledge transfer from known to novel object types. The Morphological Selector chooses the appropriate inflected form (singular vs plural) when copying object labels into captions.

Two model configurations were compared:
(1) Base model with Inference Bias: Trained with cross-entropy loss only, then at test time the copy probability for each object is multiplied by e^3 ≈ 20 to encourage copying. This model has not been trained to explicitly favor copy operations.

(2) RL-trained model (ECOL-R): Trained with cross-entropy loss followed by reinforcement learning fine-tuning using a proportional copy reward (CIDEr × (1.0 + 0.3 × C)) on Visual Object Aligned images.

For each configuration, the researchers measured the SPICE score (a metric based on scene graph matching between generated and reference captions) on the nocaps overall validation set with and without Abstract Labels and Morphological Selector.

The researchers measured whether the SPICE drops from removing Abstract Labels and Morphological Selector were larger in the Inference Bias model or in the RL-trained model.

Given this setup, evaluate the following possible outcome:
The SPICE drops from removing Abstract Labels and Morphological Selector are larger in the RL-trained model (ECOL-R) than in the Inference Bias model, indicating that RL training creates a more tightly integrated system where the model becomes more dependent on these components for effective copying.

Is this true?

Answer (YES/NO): NO